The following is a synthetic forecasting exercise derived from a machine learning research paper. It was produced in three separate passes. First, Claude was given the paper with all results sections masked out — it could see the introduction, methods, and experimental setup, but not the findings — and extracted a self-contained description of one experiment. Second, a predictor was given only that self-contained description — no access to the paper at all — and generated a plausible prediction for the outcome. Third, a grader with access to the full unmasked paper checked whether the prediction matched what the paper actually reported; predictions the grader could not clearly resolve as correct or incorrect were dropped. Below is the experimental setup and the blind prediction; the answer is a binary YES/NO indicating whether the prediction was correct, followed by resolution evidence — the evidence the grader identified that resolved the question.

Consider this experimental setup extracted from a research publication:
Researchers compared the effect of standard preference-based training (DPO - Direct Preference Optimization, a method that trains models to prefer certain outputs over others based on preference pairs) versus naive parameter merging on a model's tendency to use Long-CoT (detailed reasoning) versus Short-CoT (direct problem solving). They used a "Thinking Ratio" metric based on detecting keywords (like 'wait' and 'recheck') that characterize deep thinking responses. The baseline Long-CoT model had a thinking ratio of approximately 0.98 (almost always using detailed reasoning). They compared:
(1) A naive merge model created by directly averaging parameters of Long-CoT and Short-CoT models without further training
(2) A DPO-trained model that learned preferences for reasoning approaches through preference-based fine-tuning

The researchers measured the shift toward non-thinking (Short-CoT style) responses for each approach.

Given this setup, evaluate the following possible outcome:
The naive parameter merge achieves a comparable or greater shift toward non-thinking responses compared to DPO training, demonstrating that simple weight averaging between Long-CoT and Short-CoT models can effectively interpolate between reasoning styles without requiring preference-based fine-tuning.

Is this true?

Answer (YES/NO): YES